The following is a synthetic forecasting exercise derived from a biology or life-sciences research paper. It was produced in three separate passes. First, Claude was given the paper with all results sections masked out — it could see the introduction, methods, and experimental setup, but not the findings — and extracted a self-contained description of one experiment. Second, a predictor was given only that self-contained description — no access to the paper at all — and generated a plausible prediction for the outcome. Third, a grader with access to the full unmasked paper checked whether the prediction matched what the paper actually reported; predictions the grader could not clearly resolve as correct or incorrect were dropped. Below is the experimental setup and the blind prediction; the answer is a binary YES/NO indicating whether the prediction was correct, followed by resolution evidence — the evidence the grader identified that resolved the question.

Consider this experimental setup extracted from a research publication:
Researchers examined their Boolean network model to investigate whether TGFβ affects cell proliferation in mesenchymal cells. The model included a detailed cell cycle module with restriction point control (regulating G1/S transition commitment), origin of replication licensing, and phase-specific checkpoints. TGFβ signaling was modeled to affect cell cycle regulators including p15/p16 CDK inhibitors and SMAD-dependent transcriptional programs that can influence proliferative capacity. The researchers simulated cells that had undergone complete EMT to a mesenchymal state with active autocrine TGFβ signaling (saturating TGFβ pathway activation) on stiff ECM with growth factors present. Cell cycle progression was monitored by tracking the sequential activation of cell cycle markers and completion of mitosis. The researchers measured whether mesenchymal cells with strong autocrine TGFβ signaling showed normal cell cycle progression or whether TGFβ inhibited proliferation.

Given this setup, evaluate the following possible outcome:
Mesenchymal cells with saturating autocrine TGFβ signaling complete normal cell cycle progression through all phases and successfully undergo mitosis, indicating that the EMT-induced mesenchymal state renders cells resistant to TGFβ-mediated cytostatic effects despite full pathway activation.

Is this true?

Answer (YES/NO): NO